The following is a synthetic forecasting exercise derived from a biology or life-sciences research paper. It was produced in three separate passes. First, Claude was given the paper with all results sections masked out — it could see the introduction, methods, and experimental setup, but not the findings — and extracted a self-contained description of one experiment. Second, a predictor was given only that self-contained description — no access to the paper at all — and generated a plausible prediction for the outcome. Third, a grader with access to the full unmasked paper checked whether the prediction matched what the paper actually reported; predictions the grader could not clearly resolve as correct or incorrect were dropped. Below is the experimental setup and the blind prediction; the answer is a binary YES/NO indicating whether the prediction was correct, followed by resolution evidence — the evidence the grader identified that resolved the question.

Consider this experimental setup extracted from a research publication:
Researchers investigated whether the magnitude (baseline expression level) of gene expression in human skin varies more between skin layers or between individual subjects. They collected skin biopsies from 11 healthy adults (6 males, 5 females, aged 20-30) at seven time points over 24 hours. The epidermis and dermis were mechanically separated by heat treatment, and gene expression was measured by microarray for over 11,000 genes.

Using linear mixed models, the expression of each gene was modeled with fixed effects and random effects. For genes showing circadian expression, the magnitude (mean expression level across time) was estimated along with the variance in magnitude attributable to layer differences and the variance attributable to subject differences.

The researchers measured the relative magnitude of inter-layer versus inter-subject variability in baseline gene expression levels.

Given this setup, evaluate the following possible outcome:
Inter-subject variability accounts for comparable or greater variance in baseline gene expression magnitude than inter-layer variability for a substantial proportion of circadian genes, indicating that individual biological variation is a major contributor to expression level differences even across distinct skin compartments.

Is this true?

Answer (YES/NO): NO